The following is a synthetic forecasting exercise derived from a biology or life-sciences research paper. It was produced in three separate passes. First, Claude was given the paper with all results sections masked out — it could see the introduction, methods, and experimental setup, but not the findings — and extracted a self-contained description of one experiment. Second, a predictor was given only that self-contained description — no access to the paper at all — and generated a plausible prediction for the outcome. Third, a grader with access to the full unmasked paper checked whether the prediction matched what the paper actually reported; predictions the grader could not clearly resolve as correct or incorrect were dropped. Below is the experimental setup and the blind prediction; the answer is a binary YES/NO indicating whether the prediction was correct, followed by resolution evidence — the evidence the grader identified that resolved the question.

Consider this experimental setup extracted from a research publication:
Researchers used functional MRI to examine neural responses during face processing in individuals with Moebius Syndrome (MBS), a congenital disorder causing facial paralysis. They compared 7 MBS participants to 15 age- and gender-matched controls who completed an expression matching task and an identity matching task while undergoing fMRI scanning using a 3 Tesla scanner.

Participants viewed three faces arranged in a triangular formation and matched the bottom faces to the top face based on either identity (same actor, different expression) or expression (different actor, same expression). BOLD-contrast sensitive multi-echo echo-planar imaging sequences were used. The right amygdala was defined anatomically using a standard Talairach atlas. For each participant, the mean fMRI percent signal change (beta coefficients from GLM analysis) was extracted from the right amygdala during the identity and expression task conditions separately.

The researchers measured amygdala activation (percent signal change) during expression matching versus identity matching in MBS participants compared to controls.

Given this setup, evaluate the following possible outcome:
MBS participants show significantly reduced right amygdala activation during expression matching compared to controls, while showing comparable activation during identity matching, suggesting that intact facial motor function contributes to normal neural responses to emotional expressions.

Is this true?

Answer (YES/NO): NO